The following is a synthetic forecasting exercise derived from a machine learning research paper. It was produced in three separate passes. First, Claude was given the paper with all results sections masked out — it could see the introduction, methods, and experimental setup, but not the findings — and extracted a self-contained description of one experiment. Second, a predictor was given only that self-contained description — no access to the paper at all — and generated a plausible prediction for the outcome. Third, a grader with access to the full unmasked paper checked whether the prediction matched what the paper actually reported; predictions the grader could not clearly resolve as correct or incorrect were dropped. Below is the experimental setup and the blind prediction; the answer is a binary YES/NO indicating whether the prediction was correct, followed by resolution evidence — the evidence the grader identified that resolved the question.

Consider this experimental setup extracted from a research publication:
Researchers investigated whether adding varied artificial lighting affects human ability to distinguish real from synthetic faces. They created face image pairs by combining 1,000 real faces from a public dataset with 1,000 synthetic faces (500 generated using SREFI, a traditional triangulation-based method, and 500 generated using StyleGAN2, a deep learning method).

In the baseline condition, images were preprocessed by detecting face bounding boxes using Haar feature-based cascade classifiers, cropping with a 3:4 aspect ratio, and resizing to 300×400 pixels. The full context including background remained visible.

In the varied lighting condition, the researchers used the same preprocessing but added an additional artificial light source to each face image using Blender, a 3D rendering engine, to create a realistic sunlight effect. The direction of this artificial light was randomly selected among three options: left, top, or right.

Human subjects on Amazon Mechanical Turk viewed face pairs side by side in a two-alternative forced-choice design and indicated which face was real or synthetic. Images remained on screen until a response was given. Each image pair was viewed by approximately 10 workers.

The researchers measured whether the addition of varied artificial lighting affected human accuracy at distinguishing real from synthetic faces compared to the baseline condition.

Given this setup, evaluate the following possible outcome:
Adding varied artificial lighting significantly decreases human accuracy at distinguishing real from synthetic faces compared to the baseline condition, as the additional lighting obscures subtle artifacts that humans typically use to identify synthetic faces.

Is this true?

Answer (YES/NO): NO